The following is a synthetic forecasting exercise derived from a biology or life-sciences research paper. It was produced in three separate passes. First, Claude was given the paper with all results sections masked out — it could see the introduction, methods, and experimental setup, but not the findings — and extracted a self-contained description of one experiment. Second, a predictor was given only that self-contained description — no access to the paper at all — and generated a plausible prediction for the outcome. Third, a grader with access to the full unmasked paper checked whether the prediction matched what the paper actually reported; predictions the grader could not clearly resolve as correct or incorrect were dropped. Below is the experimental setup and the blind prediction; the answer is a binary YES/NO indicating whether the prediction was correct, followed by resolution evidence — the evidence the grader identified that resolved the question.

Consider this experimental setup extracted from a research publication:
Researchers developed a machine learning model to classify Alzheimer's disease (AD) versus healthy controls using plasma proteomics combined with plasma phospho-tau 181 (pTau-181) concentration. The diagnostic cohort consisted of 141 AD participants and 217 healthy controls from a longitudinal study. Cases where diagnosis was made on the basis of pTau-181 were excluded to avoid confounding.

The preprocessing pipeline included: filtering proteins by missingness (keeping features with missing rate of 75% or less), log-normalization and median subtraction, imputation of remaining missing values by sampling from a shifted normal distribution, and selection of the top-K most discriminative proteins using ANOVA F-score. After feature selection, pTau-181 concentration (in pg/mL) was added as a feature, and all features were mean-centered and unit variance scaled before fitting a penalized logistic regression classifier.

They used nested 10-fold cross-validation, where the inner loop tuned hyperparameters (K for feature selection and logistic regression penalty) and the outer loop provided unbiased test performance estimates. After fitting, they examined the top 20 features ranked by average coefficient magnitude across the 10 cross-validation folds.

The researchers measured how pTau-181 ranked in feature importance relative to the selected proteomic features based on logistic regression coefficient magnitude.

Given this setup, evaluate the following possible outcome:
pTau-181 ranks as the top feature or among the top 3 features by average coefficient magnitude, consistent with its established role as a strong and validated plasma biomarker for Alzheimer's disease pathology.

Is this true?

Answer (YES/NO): YES